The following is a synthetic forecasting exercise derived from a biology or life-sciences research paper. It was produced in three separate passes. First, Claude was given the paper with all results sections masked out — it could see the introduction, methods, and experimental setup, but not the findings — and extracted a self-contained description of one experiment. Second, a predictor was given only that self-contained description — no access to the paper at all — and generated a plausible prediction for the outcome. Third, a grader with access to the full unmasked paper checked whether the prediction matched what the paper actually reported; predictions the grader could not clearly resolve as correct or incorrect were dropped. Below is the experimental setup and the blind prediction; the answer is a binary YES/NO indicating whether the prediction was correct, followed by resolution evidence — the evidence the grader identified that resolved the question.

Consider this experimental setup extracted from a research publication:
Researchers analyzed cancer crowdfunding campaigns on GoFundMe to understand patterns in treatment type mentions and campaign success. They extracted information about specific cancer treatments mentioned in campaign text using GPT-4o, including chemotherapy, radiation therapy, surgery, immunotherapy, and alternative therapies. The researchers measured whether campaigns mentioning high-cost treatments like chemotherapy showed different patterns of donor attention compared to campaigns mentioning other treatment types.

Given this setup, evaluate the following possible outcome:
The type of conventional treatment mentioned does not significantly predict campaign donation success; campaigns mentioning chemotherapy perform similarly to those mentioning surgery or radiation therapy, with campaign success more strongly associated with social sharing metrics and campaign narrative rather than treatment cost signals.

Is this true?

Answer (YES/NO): NO